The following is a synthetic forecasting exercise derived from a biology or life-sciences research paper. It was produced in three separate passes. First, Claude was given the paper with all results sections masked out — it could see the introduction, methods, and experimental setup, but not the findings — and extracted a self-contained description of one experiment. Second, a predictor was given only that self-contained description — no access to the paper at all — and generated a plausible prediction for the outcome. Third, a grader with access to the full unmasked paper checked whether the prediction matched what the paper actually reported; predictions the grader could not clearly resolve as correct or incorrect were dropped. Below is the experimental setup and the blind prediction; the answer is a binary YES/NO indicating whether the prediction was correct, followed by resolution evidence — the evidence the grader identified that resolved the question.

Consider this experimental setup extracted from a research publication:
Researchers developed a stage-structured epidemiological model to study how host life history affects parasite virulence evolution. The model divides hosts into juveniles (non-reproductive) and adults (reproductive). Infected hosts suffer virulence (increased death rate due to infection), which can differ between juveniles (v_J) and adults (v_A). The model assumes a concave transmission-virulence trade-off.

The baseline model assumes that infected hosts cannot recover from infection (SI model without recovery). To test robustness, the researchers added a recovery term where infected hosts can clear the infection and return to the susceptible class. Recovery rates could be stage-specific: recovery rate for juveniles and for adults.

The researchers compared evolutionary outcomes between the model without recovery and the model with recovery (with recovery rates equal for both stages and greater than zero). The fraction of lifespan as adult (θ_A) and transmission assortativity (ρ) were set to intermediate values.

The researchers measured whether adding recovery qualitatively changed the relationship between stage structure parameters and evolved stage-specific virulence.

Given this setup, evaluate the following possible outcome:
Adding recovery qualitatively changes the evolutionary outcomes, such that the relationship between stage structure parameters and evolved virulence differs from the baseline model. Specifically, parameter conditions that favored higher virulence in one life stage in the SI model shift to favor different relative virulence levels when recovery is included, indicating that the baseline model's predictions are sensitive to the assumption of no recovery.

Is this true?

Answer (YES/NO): NO